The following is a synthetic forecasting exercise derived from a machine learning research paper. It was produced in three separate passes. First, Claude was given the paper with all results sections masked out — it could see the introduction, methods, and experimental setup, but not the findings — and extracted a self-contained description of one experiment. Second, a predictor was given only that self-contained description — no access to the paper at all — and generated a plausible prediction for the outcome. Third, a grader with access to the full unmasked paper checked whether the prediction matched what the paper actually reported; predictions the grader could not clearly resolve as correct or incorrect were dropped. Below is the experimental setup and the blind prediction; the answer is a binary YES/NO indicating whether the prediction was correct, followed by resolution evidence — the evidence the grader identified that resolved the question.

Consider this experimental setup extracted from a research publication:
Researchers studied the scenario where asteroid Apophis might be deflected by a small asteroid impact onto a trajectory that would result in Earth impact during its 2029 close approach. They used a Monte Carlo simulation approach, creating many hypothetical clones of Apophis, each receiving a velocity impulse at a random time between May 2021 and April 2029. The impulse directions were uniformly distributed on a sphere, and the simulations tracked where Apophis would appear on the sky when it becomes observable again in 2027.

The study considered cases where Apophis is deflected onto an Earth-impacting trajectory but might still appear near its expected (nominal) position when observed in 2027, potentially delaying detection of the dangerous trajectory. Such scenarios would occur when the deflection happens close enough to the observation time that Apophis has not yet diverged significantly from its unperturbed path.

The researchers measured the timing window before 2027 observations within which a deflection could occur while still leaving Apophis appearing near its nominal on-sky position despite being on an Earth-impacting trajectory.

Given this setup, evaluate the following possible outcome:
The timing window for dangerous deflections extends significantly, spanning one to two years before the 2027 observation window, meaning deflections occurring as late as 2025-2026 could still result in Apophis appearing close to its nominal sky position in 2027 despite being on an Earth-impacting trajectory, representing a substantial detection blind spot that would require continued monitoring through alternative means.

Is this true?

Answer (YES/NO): NO